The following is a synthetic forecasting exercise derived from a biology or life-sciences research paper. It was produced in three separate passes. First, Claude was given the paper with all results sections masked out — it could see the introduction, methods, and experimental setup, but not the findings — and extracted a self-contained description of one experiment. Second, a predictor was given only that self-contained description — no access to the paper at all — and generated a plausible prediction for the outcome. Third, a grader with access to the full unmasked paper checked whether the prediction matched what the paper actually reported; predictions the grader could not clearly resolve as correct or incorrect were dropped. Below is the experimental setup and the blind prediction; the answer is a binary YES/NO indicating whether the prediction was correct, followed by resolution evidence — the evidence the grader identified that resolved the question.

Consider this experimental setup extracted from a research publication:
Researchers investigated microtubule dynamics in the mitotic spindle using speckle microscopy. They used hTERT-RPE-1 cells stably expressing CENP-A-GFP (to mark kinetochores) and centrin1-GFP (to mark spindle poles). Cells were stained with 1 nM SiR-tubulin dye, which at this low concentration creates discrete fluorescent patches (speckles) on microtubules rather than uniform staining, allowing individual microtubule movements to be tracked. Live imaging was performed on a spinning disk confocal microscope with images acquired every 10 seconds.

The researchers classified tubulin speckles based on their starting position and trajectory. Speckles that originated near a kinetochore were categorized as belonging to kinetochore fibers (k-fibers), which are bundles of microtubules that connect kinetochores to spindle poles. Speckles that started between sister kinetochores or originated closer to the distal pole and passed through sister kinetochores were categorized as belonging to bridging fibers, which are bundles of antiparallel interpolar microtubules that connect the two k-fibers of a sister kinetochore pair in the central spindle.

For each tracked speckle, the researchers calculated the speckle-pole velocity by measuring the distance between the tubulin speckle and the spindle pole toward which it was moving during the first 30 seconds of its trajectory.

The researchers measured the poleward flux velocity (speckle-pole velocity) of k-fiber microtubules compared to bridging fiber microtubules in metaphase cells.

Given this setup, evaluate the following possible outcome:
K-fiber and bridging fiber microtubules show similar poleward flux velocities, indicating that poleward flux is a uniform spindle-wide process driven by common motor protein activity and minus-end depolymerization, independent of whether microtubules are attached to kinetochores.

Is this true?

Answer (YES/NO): NO